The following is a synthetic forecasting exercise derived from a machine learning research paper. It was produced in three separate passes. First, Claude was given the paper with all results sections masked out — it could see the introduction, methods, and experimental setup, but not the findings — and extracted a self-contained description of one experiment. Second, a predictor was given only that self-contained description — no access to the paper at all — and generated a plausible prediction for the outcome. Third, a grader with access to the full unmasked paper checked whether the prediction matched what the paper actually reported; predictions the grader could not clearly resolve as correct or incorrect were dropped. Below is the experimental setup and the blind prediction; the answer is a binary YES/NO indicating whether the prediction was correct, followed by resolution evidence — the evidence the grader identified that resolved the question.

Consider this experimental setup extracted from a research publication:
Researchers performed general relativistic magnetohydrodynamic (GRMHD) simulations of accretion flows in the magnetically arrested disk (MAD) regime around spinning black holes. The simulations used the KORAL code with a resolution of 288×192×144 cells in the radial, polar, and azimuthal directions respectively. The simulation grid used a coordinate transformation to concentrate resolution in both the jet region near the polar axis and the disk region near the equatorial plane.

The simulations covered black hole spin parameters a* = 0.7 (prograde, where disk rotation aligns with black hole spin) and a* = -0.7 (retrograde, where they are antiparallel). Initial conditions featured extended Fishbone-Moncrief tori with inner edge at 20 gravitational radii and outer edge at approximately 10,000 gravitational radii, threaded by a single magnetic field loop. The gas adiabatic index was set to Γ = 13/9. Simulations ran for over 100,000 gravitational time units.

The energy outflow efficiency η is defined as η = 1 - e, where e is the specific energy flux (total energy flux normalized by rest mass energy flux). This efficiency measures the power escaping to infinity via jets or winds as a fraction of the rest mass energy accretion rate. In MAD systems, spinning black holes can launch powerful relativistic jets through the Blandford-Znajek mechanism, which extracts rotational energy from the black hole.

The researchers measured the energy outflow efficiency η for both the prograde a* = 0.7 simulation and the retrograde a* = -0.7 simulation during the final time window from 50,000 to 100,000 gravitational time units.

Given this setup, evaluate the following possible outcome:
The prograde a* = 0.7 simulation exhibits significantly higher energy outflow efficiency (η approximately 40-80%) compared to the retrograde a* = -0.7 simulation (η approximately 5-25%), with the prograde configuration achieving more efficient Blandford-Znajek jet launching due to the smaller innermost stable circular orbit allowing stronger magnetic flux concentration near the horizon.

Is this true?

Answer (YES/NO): YES